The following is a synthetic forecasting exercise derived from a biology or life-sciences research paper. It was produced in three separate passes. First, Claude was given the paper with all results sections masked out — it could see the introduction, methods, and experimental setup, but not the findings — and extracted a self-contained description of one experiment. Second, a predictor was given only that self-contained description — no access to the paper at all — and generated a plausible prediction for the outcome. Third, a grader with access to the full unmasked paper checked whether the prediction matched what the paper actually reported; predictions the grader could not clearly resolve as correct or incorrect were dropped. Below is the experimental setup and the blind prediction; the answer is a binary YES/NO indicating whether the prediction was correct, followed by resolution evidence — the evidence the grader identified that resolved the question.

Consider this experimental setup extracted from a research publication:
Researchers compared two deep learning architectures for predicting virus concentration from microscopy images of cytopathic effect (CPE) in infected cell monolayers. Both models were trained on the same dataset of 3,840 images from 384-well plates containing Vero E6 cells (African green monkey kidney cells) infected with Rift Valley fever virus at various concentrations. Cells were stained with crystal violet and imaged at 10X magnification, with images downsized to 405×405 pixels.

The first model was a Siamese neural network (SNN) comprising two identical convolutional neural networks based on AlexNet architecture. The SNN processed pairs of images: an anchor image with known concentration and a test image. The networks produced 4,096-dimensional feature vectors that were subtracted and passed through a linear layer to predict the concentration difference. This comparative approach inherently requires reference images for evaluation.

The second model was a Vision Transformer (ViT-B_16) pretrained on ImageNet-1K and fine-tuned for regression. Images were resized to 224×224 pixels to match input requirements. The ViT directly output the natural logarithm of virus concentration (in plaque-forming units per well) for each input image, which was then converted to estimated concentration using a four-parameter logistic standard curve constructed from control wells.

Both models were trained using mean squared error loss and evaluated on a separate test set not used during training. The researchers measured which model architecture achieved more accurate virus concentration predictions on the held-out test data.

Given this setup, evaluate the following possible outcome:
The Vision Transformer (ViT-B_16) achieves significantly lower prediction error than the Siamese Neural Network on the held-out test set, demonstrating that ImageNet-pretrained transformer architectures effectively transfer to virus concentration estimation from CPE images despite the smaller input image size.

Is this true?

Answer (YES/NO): YES